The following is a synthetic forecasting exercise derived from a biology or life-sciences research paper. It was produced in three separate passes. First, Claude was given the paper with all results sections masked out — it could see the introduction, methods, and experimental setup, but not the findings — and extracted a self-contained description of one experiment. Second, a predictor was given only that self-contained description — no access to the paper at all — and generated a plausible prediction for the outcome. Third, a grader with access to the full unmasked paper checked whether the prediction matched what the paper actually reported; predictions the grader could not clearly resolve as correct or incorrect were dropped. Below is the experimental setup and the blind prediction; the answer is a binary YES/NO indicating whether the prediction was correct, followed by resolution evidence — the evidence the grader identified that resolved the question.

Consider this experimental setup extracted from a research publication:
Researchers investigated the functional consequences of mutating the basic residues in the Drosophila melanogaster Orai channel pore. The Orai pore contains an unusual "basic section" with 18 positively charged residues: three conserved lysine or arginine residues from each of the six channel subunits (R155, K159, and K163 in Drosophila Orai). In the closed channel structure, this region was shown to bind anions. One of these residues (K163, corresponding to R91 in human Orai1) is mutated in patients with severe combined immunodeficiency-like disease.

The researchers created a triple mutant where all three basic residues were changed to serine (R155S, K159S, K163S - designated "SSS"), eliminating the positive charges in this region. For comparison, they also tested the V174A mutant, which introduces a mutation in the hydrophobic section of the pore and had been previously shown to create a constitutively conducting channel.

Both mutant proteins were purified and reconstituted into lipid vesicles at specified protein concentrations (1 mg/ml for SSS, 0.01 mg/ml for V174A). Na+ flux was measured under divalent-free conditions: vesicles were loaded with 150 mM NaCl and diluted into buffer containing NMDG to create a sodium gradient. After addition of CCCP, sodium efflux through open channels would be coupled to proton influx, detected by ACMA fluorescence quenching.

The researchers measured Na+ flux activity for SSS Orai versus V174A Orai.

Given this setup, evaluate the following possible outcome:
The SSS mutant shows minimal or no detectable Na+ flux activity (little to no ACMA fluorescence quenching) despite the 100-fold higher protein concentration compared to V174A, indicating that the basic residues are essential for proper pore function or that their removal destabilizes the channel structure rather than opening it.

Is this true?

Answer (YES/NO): YES